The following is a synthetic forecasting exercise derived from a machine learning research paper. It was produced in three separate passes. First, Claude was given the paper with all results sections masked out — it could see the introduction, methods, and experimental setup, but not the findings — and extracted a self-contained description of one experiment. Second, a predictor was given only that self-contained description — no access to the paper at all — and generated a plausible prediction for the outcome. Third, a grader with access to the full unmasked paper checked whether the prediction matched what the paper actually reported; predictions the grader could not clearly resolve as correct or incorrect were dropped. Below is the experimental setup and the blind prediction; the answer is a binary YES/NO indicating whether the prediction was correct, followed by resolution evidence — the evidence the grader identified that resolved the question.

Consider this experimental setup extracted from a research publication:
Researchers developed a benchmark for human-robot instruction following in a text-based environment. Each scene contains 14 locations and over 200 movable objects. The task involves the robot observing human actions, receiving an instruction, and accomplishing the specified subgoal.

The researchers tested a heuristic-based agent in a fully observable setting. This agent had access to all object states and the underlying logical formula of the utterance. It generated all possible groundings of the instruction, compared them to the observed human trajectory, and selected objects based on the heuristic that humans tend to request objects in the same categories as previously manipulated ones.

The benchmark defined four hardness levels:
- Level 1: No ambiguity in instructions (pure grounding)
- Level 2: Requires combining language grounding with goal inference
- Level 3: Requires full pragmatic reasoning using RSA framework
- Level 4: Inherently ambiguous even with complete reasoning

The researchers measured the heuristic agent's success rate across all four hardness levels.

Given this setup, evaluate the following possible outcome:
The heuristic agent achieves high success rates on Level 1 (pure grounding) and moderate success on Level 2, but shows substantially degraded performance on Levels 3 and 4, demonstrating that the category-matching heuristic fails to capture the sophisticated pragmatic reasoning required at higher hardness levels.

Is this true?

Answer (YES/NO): YES